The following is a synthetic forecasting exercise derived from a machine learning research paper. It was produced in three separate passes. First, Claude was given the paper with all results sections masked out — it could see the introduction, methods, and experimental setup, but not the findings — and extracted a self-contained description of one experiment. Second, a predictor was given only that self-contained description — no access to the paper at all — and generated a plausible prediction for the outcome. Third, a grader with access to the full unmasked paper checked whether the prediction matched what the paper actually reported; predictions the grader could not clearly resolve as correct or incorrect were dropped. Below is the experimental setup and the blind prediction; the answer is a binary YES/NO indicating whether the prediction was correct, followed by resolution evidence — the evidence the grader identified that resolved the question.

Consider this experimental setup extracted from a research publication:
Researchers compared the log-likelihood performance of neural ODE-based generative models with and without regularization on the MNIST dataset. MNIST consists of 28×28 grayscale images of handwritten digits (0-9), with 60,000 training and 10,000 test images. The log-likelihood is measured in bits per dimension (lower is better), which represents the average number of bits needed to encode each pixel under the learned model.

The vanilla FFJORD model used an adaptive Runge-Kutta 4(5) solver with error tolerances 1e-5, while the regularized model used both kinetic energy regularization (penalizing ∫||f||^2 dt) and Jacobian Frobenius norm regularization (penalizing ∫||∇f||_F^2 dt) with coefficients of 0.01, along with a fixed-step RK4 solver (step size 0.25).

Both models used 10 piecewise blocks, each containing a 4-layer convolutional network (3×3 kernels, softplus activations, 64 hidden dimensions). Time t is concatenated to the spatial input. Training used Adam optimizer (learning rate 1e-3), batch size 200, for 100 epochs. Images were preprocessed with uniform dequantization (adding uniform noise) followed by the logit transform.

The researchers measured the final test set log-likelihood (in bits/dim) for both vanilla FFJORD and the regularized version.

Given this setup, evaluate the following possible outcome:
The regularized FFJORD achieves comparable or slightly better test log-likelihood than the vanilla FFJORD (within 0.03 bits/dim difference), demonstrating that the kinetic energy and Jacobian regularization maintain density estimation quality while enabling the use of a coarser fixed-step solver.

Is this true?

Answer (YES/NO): YES